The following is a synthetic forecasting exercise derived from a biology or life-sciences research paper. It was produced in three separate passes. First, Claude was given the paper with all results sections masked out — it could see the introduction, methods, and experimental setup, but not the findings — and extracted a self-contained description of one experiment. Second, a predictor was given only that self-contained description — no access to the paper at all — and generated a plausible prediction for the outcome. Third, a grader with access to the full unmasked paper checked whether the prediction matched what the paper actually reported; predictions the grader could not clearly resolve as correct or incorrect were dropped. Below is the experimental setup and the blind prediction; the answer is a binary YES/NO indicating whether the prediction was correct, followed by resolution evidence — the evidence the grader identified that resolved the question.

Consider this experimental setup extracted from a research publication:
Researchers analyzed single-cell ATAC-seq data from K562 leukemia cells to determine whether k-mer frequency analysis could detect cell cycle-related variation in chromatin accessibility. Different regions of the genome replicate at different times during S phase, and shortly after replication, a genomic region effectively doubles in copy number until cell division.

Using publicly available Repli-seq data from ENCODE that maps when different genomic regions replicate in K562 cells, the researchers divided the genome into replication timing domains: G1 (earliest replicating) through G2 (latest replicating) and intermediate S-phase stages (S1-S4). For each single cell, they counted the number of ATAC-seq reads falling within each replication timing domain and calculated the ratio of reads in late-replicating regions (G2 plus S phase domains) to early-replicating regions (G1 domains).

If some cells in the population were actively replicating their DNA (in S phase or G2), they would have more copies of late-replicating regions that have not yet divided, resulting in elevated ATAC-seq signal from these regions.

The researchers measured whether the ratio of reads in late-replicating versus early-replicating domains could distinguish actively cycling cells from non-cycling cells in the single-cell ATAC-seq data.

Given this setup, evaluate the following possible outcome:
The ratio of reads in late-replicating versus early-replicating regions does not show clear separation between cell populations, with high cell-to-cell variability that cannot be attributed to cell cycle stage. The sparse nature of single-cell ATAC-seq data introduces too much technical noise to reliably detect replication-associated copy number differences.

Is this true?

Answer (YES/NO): NO